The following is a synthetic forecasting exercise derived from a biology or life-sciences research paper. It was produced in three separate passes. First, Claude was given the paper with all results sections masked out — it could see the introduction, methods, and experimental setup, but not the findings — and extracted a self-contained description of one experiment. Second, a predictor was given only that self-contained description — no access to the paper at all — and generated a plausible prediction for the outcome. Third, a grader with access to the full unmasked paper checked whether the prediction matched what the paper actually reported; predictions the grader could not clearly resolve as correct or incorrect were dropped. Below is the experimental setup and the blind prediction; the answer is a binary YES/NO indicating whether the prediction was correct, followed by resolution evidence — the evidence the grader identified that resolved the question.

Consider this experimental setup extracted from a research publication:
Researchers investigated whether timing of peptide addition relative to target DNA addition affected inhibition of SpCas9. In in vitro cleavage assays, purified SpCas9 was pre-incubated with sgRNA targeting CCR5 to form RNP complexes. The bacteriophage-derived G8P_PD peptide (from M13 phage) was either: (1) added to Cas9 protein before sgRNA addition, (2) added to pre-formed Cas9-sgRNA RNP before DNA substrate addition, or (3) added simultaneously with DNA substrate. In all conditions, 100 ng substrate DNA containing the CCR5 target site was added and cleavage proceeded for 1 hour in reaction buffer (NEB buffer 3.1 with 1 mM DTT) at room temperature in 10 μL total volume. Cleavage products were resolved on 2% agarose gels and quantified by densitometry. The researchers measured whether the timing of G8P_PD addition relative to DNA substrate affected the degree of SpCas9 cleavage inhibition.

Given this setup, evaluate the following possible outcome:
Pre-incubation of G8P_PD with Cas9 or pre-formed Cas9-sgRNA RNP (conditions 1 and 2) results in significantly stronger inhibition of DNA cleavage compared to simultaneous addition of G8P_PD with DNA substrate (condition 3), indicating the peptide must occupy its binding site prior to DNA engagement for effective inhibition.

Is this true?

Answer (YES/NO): NO